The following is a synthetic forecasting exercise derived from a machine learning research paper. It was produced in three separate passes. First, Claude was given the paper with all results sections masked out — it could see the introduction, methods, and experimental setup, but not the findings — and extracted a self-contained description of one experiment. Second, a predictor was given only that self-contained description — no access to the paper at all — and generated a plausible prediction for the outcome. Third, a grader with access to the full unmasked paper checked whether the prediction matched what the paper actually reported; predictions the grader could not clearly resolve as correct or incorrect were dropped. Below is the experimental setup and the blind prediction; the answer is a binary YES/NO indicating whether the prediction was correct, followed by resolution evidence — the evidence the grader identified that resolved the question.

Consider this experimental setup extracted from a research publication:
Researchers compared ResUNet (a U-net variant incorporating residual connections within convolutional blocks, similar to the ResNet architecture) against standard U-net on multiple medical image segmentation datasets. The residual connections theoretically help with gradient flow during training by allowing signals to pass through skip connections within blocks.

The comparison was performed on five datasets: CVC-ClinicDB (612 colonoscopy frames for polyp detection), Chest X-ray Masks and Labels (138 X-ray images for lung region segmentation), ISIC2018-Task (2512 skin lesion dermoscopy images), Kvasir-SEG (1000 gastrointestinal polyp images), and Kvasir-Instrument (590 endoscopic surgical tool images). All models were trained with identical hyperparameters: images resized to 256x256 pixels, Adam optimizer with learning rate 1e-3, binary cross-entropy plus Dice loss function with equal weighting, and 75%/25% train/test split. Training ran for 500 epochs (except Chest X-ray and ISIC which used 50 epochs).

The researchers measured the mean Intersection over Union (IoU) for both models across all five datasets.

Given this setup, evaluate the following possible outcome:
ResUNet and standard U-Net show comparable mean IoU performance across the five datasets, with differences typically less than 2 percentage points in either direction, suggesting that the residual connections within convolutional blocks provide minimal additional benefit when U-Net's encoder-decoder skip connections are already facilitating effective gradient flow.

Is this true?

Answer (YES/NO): NO